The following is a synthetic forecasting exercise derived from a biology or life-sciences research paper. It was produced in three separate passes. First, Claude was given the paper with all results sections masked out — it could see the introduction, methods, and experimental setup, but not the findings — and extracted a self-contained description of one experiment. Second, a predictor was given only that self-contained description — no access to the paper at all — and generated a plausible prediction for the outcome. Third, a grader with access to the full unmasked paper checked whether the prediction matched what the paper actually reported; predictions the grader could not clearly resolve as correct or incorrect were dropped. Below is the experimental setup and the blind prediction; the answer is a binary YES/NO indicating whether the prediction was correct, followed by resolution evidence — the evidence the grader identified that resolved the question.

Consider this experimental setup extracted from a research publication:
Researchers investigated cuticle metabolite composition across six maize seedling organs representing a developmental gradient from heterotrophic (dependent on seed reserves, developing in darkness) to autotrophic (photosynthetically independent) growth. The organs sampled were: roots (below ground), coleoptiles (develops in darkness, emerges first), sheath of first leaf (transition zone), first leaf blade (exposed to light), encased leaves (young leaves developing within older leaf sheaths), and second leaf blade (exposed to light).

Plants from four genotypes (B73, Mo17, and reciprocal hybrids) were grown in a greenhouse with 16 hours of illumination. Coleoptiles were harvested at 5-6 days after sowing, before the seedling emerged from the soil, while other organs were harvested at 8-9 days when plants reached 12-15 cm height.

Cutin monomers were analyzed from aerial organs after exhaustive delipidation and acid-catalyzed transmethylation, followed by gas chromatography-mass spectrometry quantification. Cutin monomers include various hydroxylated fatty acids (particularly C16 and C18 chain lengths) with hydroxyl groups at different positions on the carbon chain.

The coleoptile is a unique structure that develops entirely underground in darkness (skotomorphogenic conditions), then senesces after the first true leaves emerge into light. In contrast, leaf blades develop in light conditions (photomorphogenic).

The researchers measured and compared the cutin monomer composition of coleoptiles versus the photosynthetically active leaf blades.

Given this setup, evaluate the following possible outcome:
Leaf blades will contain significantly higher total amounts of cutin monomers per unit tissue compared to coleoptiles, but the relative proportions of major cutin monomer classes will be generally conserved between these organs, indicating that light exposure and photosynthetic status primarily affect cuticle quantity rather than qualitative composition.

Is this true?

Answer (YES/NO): NO